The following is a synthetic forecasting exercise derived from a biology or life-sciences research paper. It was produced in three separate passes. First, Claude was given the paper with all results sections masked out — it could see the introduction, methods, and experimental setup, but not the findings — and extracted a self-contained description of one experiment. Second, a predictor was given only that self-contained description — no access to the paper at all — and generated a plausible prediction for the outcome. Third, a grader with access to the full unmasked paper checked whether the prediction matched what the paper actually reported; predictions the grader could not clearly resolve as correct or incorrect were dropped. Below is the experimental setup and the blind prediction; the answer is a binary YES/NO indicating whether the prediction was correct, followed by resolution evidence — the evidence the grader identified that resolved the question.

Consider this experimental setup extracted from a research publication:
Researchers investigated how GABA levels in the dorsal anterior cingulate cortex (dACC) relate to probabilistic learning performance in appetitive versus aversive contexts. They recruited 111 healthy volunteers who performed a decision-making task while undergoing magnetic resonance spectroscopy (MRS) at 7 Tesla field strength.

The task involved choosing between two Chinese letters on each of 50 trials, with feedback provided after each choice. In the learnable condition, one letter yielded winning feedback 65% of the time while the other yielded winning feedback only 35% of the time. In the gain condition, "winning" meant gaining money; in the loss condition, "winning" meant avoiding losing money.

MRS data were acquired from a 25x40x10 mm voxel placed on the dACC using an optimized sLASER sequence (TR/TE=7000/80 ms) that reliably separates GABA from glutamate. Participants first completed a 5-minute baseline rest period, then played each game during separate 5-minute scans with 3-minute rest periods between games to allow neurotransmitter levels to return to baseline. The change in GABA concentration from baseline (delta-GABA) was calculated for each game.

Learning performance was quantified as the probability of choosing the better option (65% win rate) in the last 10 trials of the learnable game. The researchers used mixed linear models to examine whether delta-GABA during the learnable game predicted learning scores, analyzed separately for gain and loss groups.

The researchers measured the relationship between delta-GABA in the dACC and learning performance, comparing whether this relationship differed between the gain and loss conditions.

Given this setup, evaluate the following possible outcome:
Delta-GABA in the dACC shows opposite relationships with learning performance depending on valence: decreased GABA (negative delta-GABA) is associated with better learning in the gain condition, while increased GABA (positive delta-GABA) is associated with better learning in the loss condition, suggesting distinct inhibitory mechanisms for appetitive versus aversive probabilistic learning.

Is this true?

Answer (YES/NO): NO